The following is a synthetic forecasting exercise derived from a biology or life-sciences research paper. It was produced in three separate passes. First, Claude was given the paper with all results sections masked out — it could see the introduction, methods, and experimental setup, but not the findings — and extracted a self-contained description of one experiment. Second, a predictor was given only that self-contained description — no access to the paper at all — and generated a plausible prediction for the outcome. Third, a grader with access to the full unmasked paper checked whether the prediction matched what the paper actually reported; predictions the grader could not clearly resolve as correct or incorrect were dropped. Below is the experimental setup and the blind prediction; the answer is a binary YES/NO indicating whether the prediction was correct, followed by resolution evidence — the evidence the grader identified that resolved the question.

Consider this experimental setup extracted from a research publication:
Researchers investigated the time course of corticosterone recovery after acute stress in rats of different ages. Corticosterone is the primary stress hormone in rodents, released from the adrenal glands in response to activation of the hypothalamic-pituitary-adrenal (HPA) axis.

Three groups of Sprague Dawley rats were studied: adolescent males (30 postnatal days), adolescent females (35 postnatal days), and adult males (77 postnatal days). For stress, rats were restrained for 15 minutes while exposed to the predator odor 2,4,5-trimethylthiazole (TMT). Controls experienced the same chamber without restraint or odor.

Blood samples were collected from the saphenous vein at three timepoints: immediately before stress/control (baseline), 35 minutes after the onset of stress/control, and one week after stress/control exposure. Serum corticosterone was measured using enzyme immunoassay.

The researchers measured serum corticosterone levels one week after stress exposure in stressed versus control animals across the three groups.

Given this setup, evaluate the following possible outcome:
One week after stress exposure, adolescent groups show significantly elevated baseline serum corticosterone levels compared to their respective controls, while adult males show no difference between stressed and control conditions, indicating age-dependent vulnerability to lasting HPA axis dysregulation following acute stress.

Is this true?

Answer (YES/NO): NO